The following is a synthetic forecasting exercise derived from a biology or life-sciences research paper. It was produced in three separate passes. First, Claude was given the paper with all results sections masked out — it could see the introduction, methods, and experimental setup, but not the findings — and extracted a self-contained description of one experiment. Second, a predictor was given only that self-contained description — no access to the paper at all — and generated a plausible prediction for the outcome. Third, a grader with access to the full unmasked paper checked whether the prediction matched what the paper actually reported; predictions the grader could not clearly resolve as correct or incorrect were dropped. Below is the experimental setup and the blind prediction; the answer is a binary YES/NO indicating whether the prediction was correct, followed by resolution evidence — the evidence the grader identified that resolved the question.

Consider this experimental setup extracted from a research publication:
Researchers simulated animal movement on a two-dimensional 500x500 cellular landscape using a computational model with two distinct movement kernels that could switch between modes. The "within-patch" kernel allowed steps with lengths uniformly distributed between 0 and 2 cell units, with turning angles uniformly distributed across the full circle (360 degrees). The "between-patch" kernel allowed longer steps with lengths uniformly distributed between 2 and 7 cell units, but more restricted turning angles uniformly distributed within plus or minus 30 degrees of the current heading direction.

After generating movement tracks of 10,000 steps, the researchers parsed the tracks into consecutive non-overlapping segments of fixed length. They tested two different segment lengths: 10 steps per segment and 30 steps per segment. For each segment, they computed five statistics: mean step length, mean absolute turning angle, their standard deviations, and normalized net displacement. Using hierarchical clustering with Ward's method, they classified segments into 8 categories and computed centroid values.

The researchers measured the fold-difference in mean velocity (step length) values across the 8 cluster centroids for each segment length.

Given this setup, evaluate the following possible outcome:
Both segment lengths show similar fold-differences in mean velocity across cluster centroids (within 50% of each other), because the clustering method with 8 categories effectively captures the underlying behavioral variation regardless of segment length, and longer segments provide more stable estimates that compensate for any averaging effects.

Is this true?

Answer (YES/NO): NO